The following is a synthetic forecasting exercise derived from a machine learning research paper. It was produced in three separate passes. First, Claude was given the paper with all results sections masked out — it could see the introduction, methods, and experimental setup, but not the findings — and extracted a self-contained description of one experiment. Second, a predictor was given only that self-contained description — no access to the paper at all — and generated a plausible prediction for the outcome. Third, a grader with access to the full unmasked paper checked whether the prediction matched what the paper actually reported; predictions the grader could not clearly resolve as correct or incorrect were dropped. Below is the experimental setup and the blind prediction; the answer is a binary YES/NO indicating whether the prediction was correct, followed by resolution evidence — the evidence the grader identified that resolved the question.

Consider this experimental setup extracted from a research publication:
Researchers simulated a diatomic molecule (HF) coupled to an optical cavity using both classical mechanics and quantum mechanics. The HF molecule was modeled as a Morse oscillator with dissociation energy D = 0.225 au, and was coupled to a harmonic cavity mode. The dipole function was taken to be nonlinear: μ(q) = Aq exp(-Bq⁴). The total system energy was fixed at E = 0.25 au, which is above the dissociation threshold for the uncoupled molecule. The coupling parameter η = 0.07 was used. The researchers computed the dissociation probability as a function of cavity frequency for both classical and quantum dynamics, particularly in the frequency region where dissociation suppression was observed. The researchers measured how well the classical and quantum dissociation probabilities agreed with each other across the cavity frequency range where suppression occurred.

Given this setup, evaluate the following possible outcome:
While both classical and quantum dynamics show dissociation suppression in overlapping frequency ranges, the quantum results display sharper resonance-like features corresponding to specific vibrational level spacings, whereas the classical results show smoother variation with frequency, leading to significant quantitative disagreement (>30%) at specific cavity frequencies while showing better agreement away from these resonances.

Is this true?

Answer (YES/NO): NO